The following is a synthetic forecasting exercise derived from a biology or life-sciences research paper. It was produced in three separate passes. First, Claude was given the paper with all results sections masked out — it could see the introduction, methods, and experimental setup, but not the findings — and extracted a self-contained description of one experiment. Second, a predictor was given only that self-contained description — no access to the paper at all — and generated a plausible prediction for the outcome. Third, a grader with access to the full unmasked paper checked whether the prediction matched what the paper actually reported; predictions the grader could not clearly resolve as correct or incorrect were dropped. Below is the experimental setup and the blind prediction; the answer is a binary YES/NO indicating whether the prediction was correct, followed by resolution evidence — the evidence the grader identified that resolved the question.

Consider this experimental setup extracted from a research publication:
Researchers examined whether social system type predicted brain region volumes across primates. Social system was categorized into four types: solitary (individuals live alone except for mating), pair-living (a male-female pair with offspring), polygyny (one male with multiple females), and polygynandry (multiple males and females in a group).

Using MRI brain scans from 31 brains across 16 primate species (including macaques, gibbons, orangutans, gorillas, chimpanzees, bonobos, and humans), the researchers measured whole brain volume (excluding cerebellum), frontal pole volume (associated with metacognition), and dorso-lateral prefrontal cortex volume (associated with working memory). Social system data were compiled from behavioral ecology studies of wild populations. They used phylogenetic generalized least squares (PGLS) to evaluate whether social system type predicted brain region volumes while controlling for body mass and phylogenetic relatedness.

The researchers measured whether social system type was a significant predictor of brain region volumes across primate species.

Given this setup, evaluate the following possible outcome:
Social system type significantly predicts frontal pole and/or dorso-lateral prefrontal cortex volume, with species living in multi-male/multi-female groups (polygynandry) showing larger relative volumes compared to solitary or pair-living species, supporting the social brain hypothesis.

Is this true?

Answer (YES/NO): NO